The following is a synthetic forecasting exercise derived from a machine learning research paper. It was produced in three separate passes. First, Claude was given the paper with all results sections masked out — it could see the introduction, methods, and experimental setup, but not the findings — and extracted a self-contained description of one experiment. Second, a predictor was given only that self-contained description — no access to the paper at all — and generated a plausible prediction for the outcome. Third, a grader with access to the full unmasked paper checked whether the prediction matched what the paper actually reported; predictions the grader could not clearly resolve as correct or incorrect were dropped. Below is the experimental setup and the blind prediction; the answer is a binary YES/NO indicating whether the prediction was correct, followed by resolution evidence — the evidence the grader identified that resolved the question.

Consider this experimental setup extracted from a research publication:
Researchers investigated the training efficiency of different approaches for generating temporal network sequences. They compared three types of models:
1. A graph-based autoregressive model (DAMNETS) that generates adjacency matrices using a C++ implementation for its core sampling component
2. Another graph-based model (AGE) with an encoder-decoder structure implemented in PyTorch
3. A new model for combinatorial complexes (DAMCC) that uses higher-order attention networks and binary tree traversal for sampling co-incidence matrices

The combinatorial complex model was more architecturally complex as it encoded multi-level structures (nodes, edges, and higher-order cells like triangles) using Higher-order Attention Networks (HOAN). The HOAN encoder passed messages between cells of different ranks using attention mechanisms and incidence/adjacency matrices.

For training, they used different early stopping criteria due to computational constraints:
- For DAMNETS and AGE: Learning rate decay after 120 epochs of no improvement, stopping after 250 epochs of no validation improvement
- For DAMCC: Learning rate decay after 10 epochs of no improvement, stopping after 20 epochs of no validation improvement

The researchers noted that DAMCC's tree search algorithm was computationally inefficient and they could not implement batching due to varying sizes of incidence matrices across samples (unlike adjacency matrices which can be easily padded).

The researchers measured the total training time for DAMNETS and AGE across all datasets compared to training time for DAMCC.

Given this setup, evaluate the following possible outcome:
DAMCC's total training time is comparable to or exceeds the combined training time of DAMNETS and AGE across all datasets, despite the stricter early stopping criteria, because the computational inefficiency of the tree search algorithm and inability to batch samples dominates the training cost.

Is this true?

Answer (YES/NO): YES